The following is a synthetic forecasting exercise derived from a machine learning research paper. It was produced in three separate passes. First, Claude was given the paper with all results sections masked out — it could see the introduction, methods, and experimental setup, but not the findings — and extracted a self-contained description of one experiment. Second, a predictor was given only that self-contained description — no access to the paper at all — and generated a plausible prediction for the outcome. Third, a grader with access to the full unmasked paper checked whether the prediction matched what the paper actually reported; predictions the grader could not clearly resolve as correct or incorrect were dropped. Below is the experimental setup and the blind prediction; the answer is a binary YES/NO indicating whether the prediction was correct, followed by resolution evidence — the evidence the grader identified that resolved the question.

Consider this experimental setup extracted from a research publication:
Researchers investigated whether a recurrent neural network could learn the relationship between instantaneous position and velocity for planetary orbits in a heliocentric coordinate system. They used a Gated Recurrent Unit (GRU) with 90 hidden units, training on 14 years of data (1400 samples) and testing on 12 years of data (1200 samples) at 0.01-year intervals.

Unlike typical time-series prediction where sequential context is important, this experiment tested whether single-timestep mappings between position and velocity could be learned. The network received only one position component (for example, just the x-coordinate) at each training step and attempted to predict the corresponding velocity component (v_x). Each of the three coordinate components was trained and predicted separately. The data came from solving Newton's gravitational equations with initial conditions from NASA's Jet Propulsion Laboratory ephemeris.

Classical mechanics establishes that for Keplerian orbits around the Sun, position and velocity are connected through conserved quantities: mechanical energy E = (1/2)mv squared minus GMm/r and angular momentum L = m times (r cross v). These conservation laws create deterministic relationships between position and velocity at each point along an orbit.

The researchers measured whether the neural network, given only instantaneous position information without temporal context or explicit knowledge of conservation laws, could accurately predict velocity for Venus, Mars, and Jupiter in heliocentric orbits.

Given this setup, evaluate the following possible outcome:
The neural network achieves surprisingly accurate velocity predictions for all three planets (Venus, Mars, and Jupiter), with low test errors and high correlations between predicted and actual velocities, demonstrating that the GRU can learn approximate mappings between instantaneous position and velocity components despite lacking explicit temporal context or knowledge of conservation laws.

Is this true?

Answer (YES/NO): YES